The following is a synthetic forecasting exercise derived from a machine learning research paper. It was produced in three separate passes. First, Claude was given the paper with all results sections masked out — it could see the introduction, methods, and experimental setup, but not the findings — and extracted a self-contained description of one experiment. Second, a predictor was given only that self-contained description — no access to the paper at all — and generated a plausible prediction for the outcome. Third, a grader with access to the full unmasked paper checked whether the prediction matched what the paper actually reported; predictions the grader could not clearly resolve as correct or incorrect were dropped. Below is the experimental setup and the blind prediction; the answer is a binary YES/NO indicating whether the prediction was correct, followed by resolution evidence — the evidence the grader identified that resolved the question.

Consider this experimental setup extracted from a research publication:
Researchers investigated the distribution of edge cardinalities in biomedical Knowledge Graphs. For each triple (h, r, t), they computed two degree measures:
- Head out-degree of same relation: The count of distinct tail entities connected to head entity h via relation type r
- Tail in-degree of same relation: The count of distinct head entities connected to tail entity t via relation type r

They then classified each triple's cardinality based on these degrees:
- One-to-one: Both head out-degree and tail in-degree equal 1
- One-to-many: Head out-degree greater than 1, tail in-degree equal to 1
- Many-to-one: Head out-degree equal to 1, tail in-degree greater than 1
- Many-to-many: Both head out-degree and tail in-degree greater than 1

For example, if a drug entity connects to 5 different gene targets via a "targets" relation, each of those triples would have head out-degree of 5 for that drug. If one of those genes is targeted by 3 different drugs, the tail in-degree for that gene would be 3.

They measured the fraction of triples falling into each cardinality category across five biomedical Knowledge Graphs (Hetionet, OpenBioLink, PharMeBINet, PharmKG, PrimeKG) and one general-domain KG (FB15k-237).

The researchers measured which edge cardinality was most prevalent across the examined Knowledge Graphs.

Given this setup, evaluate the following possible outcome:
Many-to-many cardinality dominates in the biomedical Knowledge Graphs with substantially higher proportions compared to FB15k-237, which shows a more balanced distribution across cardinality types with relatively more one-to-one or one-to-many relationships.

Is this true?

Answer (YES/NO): NO